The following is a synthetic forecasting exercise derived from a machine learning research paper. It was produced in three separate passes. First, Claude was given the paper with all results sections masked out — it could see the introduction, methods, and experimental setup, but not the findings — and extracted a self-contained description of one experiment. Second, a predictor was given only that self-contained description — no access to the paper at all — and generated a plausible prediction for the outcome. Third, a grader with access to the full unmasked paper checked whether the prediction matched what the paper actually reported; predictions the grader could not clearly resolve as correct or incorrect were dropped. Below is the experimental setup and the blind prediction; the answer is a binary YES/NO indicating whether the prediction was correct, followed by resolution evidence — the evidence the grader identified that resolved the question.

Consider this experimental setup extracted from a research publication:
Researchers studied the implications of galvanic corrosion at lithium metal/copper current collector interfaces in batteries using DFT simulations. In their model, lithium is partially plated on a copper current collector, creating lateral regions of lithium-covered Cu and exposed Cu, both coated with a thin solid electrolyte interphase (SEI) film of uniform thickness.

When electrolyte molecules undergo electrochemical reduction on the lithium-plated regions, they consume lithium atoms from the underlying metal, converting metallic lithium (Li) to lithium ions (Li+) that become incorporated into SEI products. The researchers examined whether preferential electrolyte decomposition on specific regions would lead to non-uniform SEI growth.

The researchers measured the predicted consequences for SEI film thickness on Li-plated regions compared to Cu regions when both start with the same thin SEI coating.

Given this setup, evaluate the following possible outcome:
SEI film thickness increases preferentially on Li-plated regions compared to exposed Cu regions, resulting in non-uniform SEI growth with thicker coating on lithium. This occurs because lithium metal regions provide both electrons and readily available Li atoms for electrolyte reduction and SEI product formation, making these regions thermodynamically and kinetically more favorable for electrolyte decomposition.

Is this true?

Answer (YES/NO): YES